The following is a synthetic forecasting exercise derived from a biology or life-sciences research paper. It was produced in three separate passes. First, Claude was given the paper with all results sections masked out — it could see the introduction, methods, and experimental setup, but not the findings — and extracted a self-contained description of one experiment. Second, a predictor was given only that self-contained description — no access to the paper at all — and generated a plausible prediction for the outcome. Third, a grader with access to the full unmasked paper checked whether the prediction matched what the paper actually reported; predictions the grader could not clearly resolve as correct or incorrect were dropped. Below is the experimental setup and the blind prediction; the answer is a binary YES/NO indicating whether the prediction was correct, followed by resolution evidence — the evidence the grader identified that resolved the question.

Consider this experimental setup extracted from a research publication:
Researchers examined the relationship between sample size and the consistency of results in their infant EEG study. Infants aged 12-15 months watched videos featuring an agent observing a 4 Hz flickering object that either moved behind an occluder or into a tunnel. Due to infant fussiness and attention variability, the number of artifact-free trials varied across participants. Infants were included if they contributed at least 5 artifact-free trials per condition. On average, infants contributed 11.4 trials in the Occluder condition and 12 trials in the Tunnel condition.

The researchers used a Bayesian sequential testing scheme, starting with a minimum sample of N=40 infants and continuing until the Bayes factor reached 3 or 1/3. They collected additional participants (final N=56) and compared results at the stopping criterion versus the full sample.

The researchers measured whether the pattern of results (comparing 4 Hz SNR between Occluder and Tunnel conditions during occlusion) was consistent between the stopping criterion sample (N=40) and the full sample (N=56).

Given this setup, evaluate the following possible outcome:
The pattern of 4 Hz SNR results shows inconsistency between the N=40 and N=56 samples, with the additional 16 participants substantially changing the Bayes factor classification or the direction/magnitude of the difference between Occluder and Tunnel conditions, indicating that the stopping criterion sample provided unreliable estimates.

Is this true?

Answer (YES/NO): NO